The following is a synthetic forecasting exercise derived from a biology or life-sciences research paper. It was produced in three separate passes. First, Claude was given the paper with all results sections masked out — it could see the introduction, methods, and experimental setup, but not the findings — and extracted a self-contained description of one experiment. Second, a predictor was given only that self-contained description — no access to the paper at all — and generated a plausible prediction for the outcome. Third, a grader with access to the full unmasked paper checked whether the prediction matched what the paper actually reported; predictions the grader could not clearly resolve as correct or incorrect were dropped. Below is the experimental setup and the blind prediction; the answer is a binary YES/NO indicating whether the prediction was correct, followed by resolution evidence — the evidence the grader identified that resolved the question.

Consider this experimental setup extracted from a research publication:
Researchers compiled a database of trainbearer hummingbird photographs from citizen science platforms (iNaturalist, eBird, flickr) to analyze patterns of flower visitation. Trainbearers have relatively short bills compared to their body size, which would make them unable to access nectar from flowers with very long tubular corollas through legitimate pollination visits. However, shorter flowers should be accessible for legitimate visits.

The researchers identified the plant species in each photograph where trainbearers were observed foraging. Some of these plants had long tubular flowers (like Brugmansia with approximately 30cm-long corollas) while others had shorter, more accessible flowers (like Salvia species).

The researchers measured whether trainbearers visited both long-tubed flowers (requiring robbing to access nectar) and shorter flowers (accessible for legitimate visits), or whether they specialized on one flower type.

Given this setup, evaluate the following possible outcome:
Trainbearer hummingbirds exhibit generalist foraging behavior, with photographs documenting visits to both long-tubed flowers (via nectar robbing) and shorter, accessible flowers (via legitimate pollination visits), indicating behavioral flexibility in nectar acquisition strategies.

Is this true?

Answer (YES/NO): YES